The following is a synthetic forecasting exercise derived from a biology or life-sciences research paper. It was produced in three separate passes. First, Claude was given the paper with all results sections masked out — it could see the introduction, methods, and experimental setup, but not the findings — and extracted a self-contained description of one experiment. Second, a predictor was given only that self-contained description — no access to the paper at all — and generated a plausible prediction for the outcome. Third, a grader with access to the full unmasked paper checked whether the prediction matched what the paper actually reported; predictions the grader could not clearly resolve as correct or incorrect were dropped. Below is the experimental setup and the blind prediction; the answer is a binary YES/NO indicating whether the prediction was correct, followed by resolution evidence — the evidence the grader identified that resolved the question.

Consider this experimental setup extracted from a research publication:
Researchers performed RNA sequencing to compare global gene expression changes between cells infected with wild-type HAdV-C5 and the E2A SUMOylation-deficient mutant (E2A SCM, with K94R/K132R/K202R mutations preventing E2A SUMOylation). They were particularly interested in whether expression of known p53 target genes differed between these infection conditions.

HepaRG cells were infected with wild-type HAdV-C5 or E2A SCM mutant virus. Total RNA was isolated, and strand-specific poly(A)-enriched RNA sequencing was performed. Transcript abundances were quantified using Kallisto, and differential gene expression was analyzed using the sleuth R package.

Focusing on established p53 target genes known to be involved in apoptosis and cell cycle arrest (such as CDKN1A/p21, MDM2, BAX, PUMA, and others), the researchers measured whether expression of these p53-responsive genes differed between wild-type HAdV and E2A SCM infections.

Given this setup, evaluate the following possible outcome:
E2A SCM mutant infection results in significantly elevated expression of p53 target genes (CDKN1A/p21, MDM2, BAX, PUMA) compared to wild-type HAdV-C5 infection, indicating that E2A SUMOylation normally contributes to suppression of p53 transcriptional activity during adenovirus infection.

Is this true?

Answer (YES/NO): YES